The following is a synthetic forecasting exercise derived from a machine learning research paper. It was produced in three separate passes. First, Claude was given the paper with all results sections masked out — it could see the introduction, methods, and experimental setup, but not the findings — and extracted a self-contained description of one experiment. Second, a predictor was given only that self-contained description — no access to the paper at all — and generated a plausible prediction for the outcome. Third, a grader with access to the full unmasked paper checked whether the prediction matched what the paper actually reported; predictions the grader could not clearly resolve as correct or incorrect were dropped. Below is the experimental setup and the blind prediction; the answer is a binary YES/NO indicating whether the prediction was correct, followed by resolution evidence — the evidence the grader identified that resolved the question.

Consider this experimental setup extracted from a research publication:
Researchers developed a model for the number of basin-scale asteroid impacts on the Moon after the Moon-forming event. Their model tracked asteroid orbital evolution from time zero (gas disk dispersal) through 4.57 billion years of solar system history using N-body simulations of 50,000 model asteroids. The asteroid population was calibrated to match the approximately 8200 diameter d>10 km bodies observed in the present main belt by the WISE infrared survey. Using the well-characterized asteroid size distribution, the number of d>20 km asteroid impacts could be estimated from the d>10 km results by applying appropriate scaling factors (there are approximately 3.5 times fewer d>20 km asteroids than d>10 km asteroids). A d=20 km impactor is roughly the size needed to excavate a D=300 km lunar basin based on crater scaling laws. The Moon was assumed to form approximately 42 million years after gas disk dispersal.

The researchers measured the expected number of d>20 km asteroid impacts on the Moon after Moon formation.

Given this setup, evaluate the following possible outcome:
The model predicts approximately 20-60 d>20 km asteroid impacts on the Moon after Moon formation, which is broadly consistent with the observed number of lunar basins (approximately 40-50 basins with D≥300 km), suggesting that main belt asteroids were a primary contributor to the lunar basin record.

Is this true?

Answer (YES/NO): NO